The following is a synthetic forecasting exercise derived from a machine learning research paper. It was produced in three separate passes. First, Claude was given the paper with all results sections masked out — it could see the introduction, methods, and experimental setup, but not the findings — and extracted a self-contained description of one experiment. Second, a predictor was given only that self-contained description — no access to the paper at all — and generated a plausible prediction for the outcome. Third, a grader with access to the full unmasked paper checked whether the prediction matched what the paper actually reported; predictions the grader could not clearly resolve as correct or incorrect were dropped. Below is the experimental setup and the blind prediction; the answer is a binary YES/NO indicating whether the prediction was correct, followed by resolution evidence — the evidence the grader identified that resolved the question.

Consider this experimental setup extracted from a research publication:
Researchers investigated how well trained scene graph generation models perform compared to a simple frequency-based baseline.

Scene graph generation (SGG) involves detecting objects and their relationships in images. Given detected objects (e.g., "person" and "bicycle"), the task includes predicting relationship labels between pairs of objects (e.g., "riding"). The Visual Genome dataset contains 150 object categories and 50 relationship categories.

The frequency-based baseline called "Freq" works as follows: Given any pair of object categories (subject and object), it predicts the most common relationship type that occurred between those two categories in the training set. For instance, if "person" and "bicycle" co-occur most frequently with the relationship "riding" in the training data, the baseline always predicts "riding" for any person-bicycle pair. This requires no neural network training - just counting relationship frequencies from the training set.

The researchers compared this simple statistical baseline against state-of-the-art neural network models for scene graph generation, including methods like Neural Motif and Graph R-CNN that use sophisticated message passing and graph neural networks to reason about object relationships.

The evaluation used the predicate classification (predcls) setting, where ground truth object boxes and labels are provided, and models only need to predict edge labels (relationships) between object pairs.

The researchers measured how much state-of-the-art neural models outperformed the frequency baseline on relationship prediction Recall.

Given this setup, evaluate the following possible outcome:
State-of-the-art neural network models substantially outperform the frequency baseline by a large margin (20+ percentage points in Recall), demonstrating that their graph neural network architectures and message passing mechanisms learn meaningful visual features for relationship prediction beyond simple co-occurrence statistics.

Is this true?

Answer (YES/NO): NO